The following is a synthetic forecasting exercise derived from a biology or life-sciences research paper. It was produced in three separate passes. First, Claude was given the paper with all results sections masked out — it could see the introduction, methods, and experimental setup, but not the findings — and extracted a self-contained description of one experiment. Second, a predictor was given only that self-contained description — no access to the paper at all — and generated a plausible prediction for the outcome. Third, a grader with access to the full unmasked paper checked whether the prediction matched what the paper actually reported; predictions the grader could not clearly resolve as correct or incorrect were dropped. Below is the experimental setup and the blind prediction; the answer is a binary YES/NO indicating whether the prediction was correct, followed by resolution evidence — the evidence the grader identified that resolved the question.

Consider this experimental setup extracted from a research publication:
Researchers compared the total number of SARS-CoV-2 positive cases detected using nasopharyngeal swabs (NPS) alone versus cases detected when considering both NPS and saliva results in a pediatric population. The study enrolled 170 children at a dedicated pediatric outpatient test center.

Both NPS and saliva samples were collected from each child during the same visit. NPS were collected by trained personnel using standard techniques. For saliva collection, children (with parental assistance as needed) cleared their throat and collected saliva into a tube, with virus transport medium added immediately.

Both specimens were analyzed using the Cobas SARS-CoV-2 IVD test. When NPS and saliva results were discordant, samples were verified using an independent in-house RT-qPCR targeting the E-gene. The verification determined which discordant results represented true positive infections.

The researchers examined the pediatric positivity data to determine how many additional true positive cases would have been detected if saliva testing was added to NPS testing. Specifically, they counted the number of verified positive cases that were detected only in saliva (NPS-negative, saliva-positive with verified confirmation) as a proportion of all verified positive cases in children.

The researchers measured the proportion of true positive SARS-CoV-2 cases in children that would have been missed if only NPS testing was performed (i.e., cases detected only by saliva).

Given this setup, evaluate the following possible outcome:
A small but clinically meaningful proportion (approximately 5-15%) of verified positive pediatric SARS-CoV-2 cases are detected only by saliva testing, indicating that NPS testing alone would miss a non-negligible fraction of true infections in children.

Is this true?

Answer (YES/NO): YES